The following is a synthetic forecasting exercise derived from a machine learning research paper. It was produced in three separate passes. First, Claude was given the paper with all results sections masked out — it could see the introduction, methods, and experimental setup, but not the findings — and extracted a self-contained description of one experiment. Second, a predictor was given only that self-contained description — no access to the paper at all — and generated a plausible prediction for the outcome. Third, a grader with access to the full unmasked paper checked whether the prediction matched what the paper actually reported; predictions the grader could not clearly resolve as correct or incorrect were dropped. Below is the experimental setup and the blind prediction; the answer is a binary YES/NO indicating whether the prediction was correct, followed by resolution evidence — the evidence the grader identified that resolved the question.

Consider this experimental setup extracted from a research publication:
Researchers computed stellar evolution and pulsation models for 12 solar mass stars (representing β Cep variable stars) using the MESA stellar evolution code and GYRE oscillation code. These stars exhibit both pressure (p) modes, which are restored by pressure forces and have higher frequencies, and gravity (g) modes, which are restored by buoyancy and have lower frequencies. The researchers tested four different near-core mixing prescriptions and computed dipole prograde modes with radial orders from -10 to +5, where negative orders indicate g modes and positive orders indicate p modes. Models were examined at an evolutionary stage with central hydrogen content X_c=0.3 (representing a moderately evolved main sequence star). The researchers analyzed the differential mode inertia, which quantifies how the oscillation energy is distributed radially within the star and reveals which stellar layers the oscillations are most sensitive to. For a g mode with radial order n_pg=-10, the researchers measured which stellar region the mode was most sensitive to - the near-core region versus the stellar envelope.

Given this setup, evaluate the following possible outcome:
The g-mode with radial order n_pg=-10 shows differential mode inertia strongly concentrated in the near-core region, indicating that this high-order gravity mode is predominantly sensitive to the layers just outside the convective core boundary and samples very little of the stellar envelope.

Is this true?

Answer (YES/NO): NO